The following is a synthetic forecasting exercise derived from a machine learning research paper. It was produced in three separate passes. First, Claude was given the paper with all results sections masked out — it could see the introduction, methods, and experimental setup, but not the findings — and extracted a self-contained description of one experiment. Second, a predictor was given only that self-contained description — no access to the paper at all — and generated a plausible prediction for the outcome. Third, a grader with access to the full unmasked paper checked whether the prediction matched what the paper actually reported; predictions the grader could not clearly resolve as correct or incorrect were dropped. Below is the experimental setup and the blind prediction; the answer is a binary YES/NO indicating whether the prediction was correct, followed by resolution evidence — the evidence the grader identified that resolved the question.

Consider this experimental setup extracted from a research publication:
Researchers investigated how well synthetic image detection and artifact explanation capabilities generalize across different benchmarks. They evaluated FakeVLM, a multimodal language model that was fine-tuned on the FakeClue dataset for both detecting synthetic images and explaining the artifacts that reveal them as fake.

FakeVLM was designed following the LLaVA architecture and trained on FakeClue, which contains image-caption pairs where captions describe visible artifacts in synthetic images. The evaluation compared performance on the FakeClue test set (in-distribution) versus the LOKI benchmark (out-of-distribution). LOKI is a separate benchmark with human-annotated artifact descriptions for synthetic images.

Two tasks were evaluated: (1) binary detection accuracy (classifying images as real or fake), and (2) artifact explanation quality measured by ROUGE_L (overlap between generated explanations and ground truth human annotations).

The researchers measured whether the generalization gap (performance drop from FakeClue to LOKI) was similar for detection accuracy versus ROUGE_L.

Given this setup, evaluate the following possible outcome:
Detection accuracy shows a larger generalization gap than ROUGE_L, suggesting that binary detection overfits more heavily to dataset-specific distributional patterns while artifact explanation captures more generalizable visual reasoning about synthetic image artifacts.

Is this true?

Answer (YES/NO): NO